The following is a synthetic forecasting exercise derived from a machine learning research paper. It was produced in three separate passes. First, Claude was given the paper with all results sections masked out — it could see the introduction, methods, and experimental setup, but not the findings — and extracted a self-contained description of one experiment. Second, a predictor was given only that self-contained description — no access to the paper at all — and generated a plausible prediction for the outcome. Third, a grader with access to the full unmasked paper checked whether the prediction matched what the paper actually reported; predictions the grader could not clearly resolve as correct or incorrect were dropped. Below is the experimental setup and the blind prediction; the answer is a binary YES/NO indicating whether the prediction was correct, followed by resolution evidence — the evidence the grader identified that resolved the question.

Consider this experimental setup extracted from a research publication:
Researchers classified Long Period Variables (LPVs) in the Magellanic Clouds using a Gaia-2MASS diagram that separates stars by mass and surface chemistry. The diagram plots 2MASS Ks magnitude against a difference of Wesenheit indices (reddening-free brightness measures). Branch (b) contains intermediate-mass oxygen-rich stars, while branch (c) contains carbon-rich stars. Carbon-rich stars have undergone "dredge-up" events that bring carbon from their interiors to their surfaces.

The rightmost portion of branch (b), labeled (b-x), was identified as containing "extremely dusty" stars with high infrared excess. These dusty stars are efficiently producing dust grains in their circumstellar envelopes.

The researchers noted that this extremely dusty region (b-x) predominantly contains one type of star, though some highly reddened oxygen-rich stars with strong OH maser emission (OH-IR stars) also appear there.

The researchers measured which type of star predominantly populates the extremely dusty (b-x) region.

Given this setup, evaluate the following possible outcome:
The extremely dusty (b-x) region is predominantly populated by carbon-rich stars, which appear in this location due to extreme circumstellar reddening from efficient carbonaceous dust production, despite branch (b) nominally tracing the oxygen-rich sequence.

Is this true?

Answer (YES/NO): YES